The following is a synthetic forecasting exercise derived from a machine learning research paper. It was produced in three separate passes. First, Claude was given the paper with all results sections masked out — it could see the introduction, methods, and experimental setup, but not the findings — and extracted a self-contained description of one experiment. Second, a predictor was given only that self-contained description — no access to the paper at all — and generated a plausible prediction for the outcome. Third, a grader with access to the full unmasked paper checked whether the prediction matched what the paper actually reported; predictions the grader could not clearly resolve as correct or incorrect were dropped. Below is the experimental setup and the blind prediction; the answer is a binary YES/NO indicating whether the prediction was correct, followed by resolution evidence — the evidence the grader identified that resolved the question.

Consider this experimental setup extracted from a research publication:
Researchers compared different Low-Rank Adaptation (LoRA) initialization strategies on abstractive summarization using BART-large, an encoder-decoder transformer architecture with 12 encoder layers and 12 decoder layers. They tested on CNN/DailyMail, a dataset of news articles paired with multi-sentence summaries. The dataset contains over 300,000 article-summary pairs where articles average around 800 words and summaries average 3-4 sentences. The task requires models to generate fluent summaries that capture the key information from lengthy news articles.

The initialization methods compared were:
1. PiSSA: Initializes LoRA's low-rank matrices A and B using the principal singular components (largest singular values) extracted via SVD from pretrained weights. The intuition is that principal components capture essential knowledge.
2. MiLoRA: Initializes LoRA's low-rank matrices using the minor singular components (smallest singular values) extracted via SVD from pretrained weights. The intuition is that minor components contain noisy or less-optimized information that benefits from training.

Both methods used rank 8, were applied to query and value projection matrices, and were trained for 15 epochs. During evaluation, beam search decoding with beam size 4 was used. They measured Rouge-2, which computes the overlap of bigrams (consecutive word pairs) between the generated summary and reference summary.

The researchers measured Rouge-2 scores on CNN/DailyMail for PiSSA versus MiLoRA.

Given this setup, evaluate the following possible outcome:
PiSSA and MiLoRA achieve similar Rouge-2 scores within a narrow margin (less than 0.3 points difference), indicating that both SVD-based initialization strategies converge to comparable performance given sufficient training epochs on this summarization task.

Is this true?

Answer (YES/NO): YES